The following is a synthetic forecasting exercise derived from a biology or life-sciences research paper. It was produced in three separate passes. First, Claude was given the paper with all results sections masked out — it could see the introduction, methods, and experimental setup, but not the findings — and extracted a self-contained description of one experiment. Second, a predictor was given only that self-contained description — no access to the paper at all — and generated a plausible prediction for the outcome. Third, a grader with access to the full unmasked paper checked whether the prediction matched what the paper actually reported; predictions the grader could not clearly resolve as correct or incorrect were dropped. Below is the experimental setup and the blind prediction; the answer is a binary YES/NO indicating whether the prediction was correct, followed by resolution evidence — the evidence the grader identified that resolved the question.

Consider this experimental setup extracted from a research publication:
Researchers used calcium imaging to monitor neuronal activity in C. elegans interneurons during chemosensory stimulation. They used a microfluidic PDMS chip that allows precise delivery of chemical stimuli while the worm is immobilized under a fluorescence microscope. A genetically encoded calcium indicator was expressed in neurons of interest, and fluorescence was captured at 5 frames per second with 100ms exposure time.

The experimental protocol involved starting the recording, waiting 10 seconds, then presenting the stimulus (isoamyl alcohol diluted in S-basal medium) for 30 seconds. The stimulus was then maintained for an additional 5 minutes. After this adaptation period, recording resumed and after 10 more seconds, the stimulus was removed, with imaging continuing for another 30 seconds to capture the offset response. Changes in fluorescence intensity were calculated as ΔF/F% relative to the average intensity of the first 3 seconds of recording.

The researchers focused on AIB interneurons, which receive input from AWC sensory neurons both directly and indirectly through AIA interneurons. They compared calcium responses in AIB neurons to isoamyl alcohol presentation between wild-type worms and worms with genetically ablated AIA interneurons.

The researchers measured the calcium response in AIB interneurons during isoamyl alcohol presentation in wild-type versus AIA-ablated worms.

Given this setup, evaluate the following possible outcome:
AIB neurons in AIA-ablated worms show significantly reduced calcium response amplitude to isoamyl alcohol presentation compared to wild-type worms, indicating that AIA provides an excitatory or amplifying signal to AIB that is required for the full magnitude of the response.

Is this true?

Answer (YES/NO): YES